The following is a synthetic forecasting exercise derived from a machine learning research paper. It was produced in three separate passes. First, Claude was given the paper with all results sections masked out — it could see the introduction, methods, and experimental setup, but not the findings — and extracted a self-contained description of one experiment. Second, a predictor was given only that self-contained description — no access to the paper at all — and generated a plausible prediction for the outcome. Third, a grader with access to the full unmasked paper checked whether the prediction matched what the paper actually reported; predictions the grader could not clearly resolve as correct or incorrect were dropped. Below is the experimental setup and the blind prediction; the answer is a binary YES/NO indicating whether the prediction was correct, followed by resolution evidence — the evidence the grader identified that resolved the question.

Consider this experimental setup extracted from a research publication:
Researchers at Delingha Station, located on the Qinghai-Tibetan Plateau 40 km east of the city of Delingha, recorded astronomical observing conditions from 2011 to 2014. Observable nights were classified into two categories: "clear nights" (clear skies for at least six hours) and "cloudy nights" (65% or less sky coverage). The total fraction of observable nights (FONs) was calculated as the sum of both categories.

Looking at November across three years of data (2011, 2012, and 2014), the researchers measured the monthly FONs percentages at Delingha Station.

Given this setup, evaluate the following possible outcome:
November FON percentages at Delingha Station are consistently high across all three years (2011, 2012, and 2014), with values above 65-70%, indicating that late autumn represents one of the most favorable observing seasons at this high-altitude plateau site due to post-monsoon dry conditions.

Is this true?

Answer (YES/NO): NO